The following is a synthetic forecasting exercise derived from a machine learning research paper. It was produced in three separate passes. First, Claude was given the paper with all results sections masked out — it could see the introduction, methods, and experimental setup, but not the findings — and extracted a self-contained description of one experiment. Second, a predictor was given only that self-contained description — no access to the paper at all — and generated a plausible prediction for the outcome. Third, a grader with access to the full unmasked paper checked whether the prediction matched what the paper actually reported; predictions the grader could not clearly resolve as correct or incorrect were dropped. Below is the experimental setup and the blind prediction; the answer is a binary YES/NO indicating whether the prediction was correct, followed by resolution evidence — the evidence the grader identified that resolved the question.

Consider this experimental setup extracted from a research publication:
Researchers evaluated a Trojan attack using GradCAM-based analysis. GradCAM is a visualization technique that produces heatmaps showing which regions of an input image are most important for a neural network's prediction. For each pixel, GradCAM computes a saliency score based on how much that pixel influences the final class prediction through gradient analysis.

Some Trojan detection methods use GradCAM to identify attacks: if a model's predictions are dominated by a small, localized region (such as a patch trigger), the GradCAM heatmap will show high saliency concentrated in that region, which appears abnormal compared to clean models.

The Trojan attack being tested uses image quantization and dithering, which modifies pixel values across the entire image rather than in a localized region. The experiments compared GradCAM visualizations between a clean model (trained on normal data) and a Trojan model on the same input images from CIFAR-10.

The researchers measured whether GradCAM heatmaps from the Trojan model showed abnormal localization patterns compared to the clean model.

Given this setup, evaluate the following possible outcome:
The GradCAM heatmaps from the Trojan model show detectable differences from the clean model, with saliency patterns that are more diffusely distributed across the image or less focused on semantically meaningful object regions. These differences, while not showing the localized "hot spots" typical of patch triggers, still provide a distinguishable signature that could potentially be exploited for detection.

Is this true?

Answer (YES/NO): NO